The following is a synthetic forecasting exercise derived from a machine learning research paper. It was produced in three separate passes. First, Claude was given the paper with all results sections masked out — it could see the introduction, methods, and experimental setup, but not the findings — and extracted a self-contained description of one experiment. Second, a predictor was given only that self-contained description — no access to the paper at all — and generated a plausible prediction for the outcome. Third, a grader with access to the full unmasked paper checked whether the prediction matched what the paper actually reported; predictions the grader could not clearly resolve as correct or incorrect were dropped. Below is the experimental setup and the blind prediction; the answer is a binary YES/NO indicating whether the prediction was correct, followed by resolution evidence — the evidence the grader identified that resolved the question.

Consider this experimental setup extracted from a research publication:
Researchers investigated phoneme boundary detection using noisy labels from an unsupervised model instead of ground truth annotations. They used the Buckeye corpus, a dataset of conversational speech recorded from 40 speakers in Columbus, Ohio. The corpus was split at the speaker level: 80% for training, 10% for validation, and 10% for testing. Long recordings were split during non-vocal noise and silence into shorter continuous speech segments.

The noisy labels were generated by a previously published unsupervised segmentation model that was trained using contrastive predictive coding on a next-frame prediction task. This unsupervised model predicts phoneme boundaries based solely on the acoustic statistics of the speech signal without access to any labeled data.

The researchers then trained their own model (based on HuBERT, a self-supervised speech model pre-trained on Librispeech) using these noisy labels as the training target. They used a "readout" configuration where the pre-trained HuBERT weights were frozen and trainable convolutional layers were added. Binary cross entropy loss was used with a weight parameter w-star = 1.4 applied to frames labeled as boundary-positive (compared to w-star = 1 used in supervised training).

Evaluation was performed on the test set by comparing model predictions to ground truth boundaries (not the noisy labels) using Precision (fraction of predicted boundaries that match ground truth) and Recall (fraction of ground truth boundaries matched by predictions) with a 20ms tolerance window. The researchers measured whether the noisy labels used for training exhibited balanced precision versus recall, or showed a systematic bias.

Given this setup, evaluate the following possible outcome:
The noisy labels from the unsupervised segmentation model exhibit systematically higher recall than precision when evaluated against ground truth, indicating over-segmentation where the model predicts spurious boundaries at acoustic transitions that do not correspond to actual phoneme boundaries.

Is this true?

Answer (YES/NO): NO